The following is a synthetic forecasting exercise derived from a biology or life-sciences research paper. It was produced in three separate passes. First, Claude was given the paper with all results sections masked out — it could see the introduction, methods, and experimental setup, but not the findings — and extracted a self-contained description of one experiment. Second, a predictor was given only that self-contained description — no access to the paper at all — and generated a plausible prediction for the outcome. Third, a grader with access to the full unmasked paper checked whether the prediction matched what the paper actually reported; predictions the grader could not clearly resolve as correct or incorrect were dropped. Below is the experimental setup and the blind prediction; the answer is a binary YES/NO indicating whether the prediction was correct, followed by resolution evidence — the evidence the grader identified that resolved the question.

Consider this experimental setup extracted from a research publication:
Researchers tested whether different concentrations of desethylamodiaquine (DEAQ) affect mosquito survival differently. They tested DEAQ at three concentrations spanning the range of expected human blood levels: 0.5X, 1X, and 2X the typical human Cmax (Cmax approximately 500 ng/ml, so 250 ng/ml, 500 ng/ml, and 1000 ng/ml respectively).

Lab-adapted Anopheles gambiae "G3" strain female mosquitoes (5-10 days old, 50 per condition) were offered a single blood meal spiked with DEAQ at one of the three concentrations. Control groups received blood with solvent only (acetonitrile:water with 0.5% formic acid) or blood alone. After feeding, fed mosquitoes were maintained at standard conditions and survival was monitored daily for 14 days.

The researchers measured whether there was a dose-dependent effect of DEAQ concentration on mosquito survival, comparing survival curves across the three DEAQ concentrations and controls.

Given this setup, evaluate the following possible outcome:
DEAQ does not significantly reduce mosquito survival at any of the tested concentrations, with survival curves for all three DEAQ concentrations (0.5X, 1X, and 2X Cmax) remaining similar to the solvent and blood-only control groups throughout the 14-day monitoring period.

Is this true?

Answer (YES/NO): YES